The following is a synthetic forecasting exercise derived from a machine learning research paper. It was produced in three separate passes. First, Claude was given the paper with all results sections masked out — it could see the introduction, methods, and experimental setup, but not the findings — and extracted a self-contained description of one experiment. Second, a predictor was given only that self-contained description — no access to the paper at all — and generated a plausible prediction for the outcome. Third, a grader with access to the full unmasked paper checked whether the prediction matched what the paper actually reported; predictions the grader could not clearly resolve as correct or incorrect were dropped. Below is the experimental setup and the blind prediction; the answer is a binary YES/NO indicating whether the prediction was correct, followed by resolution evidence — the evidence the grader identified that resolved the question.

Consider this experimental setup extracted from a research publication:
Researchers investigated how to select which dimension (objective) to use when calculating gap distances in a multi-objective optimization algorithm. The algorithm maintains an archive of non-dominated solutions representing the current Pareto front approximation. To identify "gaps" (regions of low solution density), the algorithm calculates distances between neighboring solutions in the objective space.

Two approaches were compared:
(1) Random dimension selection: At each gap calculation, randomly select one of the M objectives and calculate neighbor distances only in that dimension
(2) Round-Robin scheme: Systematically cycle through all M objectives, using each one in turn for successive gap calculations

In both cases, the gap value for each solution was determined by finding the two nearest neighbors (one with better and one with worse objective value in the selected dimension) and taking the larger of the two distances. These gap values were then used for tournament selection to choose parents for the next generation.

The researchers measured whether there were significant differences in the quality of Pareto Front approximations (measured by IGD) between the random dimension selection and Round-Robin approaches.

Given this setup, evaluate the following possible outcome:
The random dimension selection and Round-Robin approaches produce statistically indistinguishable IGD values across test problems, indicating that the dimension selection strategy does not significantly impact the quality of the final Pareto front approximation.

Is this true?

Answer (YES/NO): YES